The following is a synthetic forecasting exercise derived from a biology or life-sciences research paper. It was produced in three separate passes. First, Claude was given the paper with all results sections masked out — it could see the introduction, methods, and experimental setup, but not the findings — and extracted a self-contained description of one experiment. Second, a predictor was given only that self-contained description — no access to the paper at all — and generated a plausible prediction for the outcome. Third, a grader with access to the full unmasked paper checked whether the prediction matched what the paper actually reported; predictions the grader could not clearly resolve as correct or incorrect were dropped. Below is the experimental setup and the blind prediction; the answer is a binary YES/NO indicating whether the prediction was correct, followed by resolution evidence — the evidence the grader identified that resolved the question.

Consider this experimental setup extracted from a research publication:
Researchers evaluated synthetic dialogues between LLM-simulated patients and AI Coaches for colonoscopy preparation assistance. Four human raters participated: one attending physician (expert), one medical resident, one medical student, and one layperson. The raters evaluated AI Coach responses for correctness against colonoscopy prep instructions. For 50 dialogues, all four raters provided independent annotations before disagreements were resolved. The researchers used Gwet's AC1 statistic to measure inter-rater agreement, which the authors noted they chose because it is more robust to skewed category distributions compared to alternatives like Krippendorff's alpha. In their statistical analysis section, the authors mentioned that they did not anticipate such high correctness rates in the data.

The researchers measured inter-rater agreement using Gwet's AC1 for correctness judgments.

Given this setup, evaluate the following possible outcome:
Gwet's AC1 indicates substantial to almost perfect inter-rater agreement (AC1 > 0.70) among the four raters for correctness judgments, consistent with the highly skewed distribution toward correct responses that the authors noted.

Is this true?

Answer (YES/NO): NO